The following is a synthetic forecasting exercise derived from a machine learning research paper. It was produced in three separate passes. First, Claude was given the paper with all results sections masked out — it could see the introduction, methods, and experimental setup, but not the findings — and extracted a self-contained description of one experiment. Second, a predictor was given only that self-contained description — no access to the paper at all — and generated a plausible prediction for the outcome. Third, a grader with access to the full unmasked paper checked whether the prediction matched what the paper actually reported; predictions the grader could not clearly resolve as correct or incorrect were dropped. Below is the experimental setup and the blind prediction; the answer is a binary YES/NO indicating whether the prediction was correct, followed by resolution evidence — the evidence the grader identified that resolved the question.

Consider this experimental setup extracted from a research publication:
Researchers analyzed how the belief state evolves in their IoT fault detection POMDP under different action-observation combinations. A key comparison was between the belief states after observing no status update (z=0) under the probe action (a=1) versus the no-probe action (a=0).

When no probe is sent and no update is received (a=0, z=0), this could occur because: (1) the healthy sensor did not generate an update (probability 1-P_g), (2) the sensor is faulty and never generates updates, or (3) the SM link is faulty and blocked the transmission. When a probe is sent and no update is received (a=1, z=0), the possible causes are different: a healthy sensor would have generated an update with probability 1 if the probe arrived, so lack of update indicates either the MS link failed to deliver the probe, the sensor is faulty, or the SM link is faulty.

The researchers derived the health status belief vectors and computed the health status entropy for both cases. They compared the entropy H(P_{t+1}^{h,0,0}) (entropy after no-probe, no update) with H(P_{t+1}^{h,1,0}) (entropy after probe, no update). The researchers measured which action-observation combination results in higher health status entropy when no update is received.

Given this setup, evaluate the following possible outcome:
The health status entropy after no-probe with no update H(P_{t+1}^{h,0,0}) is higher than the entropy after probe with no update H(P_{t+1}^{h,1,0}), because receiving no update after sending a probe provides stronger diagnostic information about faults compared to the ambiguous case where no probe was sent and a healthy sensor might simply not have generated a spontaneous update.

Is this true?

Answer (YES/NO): YES